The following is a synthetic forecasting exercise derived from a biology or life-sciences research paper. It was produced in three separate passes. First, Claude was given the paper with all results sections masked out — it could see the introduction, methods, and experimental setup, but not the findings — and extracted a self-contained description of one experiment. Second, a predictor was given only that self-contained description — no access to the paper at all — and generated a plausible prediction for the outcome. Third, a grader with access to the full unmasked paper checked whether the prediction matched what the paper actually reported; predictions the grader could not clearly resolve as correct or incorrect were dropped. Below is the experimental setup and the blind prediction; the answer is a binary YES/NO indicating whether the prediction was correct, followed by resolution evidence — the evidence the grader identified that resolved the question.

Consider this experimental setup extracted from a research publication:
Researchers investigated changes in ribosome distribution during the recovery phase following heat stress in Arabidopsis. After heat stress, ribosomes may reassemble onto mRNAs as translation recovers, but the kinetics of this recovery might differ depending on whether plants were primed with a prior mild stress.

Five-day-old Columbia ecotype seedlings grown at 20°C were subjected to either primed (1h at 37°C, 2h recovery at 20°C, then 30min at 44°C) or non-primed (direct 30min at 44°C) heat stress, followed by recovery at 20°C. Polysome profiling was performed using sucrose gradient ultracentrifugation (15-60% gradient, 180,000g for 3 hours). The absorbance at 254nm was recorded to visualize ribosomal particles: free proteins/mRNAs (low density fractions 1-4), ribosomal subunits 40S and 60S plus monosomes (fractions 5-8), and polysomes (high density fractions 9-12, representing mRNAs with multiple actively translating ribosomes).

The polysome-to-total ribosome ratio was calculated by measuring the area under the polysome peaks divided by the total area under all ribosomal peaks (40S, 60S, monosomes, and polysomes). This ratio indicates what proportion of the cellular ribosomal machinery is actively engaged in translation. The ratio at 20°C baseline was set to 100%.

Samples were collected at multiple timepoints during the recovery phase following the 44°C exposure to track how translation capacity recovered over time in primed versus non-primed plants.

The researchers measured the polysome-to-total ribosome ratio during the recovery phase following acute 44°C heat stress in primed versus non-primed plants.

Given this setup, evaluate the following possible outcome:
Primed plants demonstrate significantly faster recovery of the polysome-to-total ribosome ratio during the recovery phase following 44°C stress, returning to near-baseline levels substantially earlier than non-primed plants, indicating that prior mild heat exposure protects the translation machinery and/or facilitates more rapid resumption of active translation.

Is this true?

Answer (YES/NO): YES